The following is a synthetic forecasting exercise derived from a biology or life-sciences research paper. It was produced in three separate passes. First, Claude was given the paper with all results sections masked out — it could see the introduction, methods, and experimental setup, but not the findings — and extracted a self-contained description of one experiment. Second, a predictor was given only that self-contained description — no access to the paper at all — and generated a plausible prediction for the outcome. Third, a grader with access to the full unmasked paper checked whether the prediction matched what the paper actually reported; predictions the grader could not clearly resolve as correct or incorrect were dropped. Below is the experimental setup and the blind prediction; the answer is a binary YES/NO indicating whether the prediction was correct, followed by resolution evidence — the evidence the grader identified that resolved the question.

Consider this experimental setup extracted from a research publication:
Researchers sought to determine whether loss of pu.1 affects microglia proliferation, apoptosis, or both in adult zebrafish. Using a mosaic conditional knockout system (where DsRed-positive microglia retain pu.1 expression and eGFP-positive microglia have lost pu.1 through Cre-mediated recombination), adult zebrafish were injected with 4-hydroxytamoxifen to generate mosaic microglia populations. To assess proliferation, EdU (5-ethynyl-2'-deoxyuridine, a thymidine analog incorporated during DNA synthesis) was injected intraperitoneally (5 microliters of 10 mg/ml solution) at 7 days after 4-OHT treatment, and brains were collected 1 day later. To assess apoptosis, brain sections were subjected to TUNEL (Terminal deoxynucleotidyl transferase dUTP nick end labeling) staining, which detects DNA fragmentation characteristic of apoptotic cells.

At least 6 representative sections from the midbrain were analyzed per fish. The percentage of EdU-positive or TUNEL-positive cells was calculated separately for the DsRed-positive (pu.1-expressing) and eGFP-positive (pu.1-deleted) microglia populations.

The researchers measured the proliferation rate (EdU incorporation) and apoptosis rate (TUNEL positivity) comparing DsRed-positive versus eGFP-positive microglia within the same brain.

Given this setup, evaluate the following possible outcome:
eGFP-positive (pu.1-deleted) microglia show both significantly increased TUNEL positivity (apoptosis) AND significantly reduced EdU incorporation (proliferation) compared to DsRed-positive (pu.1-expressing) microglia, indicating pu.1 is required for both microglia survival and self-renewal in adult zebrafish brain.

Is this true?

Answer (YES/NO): YES